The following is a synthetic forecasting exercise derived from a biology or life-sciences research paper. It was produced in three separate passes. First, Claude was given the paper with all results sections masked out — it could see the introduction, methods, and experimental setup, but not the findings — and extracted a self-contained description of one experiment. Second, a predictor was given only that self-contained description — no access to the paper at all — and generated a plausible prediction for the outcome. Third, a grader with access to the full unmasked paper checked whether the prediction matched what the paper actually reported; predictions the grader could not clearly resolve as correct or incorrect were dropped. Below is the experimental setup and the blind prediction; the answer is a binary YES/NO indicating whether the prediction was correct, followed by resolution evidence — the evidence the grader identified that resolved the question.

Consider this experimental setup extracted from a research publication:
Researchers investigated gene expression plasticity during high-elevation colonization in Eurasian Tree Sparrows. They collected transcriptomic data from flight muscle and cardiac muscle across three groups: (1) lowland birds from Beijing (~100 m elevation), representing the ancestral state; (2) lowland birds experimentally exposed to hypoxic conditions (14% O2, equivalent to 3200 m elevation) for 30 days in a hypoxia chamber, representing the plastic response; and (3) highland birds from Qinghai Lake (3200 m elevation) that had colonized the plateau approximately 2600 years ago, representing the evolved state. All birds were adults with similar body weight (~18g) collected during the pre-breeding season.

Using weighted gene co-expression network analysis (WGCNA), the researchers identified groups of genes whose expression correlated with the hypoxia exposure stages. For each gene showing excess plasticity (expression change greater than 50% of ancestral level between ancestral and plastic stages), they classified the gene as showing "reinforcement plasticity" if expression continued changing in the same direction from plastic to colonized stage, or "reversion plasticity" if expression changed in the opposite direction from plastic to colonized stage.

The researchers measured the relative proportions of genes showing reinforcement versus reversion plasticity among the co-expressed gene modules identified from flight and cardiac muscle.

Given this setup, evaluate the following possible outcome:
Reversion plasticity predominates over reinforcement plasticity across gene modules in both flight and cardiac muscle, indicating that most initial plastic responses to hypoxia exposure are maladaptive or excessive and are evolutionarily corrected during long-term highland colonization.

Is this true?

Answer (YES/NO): YES